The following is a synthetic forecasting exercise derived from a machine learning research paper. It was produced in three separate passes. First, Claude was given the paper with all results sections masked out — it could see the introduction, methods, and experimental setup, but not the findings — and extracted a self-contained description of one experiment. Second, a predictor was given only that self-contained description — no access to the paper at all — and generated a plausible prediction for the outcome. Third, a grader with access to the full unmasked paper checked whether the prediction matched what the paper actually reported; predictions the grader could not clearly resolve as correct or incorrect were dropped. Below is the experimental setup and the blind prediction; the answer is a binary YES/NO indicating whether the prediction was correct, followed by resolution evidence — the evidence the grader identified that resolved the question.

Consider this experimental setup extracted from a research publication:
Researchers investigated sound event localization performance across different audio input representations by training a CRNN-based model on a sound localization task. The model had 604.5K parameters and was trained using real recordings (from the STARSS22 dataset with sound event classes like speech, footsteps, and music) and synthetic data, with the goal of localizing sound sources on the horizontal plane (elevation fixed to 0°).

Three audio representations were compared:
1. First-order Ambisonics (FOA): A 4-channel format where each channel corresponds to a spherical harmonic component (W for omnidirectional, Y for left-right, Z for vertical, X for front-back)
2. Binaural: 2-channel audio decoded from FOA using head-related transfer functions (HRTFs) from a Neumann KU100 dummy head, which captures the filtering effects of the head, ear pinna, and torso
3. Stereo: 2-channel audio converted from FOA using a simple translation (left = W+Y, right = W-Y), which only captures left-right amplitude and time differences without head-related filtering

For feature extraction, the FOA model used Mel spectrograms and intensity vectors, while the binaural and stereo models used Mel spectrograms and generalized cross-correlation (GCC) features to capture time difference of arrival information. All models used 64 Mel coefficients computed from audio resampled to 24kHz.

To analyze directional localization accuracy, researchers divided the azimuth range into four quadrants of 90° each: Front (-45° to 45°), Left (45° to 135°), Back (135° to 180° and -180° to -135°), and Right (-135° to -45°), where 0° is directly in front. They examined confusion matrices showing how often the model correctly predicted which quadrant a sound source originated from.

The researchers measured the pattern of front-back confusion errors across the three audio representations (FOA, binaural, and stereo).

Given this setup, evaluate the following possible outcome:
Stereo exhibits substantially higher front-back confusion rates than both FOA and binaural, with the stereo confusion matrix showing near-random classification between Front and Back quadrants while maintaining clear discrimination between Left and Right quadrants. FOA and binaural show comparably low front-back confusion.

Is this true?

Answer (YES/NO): NO